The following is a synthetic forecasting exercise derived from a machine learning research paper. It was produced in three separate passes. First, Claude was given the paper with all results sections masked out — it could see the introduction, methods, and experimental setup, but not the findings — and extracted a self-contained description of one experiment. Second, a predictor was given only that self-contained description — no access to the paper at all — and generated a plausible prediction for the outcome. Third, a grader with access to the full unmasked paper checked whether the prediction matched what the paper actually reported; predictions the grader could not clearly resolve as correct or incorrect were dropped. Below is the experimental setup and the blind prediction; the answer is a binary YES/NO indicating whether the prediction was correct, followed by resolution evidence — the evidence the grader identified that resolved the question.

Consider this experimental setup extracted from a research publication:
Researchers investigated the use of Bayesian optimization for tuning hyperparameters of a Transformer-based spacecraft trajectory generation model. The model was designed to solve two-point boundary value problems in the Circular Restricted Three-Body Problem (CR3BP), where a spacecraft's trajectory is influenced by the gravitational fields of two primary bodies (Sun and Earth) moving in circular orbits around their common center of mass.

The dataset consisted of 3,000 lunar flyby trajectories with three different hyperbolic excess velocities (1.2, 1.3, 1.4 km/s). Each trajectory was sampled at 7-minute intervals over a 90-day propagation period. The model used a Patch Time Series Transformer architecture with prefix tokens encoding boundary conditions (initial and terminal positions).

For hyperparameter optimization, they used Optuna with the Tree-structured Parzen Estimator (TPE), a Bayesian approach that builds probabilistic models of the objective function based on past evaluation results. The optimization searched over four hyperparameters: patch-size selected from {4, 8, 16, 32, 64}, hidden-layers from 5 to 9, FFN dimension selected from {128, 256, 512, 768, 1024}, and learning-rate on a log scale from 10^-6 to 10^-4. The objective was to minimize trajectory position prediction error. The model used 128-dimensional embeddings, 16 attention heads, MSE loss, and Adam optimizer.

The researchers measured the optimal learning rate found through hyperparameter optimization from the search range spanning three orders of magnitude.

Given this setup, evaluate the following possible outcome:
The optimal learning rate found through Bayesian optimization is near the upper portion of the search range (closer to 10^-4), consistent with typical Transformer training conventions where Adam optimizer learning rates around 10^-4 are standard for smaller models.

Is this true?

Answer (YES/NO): YES